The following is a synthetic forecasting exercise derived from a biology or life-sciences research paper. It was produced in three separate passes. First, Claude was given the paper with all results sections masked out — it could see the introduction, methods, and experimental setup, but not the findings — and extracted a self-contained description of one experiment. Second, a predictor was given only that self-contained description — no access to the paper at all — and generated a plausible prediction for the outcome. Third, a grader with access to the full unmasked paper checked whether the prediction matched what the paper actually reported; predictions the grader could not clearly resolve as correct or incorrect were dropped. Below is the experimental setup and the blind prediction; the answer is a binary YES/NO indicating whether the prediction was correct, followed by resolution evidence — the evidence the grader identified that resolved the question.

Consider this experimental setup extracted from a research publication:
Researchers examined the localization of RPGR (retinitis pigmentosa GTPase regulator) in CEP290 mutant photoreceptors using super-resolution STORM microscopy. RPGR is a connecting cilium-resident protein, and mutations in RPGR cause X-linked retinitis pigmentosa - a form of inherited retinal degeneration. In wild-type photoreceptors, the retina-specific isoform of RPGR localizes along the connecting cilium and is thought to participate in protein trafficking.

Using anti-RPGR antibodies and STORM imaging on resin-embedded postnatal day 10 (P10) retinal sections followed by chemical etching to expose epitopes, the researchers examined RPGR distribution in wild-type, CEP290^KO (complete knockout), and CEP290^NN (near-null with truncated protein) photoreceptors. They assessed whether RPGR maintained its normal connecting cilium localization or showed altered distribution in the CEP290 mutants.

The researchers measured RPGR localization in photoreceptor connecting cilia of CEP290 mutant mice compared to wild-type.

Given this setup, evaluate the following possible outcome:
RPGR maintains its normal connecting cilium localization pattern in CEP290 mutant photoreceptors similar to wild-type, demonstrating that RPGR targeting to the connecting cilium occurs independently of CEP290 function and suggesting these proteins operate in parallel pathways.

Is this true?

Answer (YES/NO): NO